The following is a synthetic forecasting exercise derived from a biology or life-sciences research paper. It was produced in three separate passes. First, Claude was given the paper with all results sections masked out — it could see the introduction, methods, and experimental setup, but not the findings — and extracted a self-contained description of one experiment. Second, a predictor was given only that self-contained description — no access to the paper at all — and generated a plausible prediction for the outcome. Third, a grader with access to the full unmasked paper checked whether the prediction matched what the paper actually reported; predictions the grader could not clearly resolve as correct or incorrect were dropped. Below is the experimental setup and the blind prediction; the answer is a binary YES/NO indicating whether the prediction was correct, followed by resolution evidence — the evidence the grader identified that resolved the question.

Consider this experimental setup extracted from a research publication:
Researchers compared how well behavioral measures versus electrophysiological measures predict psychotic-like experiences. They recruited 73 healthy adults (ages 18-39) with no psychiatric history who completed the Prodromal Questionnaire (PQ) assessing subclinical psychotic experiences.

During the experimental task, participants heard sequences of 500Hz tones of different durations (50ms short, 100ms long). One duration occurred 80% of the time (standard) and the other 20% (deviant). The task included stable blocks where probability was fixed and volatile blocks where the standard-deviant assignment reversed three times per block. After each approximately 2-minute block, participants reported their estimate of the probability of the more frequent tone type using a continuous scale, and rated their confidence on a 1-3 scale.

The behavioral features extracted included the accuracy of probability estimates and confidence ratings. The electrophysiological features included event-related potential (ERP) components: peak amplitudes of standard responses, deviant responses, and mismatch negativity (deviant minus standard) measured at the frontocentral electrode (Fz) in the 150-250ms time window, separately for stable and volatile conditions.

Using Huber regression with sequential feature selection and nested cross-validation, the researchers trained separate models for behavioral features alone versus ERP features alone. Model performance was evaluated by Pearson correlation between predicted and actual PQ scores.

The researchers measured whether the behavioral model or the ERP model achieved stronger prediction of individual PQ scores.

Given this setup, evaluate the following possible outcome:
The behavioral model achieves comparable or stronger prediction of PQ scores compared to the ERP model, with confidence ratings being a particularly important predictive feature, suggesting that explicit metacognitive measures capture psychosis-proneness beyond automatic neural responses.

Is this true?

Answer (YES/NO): NO